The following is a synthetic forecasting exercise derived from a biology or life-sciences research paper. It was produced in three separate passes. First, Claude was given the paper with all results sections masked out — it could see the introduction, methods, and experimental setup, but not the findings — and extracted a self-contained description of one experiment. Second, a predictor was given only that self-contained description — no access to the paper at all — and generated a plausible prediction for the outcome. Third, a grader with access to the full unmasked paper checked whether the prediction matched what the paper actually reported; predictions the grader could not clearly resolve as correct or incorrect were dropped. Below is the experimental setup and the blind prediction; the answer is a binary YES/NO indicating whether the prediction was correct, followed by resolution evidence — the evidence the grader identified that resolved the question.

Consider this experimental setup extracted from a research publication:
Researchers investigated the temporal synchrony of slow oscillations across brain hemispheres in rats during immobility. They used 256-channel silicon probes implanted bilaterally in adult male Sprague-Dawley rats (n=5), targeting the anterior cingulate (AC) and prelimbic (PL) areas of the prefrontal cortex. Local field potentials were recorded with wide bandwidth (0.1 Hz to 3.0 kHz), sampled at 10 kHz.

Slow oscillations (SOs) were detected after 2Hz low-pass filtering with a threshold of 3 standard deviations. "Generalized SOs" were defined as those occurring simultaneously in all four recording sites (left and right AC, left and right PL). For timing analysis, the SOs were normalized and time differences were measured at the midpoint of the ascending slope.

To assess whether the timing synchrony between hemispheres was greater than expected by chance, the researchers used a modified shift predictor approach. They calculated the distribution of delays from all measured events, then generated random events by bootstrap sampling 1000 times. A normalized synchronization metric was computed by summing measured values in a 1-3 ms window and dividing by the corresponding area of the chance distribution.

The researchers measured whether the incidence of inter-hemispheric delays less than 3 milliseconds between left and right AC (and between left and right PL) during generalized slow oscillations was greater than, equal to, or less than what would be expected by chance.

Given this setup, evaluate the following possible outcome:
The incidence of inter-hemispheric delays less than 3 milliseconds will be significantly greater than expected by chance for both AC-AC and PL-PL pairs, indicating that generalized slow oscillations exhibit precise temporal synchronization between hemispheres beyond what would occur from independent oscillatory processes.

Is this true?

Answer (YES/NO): YES